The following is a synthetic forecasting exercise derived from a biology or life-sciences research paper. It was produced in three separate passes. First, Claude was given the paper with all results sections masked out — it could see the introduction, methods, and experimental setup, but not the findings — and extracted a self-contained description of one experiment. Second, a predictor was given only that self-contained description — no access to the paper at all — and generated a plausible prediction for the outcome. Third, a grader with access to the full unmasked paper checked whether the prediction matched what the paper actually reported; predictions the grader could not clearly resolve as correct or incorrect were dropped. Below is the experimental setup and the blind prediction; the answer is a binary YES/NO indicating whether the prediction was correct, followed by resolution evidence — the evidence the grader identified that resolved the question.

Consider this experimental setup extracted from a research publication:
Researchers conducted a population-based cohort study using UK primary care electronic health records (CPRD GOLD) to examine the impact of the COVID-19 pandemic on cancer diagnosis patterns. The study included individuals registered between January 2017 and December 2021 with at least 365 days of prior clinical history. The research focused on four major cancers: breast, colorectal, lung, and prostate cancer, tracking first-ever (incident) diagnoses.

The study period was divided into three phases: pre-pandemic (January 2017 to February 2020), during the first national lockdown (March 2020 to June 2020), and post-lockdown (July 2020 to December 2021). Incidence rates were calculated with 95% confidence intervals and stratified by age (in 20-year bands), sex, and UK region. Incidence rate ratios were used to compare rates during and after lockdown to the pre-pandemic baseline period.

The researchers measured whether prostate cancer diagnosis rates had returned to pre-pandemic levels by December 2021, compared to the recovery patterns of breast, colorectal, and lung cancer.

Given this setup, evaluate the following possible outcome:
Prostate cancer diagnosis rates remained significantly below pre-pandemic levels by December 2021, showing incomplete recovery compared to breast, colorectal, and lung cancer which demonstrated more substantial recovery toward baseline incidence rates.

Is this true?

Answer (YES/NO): YES